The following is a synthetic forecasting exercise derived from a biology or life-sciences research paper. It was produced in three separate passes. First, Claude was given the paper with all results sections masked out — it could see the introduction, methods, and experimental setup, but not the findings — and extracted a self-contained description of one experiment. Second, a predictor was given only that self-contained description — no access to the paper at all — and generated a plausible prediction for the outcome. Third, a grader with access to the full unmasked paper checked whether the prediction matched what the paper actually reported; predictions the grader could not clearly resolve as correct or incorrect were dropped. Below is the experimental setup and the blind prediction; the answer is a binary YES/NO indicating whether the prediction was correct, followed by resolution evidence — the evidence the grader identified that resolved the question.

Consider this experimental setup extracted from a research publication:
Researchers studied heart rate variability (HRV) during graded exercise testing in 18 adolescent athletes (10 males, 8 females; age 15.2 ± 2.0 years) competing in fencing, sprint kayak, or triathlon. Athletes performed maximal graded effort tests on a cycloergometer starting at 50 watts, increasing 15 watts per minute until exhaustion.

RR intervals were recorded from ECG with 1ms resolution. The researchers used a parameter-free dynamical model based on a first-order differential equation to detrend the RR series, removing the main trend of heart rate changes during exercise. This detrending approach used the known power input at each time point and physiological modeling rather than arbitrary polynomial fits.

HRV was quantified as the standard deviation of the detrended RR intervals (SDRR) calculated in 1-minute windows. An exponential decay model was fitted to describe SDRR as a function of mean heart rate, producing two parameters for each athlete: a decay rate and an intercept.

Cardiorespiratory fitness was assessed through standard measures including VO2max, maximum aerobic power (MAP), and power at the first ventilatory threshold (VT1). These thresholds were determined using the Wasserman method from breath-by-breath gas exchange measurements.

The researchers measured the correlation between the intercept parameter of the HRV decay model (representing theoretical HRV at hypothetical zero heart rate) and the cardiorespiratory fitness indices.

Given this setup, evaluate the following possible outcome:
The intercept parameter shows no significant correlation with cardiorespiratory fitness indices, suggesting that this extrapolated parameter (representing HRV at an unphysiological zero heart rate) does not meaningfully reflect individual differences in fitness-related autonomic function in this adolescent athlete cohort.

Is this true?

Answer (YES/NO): NO